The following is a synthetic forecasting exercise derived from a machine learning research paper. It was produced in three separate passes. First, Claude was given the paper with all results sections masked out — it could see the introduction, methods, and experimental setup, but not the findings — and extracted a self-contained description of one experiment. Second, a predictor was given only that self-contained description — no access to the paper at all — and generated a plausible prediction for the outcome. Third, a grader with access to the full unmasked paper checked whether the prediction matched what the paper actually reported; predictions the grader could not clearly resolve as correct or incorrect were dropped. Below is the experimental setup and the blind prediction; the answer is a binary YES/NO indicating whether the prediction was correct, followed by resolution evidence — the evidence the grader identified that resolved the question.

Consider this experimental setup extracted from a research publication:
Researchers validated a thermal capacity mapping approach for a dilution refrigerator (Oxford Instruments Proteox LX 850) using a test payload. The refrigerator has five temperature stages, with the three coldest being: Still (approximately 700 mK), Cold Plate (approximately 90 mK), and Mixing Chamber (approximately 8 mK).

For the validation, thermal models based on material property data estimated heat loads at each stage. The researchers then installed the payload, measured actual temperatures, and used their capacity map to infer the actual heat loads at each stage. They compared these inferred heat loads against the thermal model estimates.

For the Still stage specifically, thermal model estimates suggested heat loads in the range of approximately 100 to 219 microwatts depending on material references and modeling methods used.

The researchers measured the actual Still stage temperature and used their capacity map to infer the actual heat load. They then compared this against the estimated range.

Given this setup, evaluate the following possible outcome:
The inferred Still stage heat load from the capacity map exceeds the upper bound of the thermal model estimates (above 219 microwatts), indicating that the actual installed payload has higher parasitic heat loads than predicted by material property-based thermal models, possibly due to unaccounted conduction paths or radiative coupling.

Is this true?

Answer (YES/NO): YES